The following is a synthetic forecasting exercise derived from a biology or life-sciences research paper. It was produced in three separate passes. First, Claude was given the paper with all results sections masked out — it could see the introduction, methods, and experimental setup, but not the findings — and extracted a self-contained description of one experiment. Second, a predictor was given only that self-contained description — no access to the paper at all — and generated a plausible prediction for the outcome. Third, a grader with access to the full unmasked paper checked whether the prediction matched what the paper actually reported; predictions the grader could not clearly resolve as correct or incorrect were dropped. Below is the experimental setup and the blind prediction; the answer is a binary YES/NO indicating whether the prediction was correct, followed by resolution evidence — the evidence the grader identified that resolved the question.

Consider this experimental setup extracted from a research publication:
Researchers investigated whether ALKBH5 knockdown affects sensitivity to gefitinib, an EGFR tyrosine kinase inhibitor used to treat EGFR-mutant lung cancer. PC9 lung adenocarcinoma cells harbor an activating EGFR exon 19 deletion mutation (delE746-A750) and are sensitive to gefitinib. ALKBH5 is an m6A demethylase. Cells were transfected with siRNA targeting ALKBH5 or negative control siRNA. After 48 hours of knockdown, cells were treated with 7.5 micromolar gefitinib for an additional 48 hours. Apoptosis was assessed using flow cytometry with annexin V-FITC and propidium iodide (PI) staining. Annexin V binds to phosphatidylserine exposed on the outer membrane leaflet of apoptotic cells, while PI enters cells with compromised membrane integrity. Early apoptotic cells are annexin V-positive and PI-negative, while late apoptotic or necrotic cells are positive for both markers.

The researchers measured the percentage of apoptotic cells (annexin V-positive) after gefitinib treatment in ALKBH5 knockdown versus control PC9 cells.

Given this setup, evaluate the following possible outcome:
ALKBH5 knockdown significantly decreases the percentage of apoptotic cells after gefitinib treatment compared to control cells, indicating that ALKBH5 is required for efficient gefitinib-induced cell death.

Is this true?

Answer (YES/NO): NO